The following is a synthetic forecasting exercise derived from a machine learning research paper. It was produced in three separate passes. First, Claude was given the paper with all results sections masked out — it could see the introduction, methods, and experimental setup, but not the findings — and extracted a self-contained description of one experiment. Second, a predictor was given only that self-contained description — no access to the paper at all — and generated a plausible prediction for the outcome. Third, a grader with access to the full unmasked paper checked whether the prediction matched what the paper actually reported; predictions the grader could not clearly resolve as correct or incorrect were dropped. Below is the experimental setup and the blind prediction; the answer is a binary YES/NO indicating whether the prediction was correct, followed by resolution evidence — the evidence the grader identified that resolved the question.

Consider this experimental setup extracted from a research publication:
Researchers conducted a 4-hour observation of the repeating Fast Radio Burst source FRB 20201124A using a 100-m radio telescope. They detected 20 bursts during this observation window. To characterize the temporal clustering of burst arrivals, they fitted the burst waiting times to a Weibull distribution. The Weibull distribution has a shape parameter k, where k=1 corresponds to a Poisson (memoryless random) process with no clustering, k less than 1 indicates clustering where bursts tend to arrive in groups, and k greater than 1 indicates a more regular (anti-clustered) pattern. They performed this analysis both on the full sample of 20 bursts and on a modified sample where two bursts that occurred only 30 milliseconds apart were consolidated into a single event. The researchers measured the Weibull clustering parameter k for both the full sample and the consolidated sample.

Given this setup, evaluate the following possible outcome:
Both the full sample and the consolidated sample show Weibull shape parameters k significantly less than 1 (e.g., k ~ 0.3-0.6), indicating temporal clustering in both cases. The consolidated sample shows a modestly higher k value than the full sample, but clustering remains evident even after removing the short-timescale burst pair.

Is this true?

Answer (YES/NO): NO